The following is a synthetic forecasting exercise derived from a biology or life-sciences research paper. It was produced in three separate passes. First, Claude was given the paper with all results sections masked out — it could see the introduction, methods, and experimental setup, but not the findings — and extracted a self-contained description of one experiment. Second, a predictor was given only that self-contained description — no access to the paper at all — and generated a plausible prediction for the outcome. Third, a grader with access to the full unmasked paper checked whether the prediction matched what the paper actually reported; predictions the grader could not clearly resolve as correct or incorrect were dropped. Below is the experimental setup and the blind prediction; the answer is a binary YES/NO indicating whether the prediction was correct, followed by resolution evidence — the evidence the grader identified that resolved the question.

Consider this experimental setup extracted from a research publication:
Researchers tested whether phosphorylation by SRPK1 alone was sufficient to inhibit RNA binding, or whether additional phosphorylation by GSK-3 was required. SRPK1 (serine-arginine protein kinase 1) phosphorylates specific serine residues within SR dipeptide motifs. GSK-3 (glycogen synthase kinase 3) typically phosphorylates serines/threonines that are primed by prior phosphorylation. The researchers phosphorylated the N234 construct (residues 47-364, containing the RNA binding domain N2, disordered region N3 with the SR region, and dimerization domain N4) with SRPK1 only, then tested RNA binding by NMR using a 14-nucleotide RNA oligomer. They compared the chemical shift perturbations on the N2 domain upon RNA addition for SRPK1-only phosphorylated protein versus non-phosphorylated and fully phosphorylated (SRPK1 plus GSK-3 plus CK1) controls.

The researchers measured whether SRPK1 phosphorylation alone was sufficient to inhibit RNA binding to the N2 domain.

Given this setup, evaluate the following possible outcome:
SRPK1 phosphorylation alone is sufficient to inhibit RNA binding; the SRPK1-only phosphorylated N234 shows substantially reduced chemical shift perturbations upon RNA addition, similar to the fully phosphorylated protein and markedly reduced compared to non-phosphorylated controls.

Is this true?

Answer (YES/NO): NO